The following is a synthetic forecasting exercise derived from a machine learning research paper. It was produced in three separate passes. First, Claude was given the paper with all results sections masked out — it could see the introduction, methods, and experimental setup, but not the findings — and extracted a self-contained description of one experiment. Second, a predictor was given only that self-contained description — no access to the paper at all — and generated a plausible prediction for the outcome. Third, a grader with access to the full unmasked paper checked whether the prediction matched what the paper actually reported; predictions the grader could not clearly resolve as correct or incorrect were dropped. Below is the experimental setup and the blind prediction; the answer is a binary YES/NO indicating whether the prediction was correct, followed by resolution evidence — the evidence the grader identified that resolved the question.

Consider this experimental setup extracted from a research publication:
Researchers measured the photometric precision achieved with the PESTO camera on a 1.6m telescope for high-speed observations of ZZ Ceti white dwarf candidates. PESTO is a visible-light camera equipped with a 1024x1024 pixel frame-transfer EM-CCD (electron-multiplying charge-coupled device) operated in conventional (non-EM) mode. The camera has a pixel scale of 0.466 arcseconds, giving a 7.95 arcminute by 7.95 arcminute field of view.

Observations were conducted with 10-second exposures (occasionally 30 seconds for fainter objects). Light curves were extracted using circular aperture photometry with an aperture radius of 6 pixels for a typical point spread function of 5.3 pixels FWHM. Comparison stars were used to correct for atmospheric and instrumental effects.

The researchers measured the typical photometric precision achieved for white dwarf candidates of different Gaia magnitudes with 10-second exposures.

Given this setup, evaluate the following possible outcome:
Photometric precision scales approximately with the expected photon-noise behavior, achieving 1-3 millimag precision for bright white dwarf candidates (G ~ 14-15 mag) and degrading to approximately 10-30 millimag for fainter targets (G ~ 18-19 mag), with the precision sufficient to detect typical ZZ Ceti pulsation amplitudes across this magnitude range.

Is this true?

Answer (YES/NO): NO